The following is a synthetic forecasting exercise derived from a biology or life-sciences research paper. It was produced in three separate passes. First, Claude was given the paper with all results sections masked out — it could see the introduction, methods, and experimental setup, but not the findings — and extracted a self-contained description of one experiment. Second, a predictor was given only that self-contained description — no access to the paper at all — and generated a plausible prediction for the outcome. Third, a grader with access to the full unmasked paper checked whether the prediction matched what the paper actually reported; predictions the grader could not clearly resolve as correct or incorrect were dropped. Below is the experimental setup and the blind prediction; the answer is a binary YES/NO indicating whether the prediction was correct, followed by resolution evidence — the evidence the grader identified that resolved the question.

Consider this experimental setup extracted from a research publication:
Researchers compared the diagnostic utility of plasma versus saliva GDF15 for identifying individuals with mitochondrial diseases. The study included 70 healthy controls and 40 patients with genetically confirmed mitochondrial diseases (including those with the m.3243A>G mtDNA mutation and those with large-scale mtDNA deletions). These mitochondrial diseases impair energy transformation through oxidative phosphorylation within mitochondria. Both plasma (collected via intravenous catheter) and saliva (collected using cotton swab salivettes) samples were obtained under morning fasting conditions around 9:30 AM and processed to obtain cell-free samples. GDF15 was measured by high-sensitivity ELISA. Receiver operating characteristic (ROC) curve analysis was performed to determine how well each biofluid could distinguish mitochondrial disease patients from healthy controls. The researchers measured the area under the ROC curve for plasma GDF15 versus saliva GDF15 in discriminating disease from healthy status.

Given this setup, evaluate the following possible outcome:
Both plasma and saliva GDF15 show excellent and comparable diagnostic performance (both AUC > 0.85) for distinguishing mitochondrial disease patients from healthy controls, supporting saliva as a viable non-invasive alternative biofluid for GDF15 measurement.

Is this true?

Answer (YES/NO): NO